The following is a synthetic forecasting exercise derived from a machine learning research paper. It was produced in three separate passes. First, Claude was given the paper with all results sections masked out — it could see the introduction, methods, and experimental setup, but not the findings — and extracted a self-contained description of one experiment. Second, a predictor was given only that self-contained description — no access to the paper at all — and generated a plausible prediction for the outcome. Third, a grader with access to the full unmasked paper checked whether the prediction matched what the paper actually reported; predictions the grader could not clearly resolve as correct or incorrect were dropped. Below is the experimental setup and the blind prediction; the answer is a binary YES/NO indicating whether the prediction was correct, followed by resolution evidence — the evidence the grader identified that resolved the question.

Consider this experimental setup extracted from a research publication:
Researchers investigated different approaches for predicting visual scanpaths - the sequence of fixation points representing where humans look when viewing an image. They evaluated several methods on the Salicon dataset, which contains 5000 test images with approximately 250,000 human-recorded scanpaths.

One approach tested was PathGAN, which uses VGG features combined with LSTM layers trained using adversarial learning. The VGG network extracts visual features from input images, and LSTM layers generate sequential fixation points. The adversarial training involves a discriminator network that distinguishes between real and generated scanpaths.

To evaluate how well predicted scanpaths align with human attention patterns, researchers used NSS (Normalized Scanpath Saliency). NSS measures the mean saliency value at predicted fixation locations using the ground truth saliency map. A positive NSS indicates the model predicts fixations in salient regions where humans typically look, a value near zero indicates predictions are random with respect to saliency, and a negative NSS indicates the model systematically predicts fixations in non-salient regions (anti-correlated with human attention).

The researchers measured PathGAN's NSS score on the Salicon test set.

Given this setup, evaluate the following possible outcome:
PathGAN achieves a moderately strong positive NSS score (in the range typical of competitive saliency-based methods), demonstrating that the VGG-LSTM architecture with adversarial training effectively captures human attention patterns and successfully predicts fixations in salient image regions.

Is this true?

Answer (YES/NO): NO